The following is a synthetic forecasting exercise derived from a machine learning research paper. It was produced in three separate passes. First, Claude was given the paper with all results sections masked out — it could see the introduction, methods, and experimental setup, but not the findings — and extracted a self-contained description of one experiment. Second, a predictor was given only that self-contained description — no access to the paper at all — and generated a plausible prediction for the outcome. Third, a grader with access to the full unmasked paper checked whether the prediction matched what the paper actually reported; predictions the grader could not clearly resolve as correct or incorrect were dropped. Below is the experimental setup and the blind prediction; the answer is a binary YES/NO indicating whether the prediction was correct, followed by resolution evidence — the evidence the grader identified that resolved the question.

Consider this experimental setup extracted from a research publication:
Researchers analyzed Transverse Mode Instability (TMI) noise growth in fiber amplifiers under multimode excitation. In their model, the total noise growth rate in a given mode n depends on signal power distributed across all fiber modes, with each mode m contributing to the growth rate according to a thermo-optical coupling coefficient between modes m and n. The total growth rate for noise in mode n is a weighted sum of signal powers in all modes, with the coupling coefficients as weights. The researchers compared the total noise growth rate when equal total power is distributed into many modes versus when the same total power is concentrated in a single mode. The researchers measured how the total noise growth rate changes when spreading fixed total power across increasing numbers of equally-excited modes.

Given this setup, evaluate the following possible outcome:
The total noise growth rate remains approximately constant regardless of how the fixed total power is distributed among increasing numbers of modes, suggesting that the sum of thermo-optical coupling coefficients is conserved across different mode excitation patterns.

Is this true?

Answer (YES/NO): NO